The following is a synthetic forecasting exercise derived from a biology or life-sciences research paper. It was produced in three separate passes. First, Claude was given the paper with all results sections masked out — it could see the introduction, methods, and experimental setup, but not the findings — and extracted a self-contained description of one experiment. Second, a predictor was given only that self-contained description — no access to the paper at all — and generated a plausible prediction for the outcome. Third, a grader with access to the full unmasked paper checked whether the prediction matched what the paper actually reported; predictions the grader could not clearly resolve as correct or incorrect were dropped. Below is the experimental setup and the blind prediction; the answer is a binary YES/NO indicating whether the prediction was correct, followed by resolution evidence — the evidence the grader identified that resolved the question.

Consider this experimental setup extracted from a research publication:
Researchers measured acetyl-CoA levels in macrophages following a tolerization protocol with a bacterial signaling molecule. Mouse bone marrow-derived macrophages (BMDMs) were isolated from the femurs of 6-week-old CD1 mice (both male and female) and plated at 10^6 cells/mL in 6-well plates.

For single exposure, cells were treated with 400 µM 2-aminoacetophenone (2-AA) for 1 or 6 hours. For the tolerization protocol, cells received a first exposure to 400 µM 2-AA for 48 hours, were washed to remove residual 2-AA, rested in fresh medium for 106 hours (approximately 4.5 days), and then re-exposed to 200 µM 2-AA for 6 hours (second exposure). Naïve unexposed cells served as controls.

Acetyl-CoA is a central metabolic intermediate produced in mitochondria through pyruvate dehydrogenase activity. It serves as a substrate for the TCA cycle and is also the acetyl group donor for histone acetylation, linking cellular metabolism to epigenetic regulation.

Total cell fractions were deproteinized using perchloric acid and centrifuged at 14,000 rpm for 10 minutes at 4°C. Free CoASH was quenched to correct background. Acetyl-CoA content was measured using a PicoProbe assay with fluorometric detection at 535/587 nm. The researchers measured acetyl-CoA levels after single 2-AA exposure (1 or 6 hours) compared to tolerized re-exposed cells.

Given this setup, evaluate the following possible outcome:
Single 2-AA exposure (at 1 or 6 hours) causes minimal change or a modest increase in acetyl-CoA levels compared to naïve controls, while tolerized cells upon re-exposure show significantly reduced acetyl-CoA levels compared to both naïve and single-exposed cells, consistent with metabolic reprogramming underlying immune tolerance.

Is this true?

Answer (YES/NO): NO